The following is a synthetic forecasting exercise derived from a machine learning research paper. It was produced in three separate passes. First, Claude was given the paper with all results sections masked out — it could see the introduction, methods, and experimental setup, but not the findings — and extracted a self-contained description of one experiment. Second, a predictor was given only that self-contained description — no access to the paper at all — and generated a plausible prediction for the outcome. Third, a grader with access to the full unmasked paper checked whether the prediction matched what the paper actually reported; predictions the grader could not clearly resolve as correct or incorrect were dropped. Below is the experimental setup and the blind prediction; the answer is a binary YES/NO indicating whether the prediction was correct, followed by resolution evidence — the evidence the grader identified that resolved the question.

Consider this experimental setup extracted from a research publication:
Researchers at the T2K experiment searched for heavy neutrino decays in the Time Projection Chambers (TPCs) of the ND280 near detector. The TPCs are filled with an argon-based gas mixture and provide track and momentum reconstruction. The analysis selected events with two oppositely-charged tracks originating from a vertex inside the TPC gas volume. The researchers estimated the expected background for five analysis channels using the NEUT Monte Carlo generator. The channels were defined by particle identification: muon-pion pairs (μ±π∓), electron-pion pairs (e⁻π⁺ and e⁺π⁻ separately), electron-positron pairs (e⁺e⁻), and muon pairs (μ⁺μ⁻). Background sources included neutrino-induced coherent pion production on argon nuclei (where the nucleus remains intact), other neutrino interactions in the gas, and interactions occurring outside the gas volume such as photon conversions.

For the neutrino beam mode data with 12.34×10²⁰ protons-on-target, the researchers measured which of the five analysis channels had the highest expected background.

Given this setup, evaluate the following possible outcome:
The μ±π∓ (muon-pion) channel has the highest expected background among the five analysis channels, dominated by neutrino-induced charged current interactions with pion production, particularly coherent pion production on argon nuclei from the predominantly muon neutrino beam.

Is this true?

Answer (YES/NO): YES